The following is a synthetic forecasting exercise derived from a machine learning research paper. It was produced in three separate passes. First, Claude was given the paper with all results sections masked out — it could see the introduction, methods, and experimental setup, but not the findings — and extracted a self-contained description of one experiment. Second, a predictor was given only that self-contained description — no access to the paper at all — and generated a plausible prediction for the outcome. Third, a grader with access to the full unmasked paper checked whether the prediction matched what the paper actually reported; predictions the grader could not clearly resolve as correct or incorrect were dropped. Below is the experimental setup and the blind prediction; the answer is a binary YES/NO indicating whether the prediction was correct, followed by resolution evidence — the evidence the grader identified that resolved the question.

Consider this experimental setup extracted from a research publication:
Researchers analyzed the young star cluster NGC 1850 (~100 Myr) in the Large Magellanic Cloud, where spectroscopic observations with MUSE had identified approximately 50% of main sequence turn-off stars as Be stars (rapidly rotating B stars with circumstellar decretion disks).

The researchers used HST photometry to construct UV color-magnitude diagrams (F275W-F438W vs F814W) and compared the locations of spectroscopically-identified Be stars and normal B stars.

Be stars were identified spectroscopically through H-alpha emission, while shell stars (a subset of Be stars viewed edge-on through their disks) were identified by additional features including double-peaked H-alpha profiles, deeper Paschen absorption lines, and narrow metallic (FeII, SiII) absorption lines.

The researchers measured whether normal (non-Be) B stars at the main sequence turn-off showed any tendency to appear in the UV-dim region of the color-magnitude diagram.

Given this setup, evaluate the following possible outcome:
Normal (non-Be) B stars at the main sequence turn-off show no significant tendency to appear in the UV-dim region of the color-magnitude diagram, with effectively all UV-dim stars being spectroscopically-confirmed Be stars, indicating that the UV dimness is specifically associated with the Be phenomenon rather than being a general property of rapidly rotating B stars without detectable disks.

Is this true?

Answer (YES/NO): NO